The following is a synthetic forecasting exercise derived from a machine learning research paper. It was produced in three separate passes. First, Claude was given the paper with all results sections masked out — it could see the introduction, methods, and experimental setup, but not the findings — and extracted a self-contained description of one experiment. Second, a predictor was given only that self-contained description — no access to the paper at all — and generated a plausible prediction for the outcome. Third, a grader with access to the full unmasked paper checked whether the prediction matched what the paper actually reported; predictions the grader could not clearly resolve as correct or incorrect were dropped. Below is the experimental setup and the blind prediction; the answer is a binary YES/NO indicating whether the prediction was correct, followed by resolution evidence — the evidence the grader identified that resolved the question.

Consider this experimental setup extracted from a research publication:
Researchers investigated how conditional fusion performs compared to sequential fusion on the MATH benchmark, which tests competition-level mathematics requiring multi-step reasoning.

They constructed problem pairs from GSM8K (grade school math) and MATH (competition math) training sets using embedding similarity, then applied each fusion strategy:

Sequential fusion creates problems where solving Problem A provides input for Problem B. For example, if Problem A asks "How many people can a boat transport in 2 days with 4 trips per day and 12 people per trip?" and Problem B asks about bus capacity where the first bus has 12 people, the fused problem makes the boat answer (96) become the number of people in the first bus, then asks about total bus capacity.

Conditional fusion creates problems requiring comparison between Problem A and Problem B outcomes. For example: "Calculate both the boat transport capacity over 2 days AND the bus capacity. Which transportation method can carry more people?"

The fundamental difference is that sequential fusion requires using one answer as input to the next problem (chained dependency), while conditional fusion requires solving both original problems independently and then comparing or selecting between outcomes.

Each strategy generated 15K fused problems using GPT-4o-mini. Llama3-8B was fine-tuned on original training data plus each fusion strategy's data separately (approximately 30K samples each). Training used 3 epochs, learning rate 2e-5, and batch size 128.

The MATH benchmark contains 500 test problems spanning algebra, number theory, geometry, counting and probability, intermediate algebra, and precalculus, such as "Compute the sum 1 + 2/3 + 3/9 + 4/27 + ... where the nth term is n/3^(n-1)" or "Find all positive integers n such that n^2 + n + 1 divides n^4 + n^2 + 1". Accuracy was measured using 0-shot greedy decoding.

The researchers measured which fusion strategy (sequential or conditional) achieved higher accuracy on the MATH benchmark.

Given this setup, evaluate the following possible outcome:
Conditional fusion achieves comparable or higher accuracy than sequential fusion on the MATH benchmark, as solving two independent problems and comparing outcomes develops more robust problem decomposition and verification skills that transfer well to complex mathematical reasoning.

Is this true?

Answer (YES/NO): NO